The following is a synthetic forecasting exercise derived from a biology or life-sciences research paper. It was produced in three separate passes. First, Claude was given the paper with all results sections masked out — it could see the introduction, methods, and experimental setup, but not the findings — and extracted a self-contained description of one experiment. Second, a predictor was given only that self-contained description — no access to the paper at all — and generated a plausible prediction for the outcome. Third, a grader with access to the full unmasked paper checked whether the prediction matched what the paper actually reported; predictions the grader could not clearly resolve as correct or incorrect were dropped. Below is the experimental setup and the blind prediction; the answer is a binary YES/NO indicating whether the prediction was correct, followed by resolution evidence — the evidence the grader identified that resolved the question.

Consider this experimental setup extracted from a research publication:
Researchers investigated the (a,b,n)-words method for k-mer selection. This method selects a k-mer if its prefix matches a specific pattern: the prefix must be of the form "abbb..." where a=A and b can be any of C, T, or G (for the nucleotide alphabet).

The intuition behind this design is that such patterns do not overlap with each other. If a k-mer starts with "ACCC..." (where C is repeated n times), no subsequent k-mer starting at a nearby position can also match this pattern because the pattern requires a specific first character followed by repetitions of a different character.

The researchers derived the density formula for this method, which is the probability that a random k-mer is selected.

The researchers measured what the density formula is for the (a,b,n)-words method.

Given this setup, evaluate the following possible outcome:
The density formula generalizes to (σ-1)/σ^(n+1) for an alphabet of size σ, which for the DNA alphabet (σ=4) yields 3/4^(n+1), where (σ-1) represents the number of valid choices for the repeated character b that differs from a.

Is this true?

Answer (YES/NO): NO